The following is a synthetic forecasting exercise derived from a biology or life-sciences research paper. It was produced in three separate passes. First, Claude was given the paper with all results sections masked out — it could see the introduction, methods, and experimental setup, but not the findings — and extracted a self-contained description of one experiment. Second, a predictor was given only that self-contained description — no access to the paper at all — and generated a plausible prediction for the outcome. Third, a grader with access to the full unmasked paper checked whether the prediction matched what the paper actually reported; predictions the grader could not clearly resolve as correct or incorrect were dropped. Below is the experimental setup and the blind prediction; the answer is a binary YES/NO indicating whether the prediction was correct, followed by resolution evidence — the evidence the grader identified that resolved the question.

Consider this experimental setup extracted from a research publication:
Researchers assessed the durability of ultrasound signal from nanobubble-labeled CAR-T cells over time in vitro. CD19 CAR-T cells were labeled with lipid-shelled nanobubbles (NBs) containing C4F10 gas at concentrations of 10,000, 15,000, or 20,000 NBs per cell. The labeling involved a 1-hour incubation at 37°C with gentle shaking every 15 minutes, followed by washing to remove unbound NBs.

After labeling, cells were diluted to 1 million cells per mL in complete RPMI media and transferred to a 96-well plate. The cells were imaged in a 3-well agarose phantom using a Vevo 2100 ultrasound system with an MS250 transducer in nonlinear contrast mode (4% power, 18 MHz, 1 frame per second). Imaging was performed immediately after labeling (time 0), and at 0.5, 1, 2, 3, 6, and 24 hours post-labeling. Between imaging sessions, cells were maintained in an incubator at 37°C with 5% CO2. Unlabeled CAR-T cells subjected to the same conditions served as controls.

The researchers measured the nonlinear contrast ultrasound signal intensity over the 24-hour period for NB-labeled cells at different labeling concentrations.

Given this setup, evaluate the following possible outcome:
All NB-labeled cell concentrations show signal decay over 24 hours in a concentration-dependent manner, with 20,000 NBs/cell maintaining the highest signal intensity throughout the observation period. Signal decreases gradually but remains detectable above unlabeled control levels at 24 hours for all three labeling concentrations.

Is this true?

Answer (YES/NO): NO